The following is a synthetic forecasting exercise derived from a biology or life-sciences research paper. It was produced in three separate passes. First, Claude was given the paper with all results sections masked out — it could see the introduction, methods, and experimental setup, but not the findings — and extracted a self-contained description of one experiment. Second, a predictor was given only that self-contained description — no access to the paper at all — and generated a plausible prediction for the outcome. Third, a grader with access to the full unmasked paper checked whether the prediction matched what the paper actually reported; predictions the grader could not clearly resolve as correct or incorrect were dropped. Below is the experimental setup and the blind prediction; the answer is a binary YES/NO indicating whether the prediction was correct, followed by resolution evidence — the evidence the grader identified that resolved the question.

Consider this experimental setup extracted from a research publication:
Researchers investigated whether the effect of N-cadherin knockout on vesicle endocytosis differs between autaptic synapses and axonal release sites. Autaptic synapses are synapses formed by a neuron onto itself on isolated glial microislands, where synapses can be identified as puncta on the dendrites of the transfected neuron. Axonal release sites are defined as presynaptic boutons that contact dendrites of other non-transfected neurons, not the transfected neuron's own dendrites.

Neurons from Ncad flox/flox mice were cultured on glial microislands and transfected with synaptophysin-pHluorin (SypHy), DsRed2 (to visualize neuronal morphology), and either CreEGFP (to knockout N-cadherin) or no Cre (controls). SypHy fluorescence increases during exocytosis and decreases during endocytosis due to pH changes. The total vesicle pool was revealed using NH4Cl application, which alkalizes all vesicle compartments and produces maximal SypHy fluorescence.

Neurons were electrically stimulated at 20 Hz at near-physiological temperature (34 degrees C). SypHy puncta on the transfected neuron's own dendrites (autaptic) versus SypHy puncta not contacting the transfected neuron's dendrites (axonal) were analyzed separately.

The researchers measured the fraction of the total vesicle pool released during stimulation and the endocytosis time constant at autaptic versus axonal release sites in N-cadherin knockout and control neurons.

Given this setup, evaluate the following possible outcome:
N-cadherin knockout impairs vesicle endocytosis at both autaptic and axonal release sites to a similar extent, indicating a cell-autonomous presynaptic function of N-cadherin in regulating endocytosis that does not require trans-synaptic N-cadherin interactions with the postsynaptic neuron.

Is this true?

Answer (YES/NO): NO